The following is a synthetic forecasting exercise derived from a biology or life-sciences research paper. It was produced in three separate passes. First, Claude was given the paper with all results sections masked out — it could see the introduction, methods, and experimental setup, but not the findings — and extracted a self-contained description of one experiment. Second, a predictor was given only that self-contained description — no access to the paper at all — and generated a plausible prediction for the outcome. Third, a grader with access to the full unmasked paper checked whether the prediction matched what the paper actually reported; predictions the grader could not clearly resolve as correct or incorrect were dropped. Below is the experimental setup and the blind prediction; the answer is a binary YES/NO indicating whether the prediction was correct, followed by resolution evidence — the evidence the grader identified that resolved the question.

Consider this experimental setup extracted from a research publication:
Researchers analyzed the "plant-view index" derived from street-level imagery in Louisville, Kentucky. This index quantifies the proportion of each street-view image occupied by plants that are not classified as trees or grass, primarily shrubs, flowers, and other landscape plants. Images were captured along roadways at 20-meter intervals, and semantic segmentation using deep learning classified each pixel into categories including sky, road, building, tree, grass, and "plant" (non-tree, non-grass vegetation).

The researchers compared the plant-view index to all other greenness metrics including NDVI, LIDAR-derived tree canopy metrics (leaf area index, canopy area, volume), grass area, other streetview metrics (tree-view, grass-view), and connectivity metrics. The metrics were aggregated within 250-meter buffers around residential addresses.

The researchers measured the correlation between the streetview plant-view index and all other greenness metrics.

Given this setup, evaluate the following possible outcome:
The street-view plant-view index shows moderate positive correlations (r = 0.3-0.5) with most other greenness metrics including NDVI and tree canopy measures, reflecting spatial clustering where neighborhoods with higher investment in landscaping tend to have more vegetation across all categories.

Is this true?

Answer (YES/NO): NO